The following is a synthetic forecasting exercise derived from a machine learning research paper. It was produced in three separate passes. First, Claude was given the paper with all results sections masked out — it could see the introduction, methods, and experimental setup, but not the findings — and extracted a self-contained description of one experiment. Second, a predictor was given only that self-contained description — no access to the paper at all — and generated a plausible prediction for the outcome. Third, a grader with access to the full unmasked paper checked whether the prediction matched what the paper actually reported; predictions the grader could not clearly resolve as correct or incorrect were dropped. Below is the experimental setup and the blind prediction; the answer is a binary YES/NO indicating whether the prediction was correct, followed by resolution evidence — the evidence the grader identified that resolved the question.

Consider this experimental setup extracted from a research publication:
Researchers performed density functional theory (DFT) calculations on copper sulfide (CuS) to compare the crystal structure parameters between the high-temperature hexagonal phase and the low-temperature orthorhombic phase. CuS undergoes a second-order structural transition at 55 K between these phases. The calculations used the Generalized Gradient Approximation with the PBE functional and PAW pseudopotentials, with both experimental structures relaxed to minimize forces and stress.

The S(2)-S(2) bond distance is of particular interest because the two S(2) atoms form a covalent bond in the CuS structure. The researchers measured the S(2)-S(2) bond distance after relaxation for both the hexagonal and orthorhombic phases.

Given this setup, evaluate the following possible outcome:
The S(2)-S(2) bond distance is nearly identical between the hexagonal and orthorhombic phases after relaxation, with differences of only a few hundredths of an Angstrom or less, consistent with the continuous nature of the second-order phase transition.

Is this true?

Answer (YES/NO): YES